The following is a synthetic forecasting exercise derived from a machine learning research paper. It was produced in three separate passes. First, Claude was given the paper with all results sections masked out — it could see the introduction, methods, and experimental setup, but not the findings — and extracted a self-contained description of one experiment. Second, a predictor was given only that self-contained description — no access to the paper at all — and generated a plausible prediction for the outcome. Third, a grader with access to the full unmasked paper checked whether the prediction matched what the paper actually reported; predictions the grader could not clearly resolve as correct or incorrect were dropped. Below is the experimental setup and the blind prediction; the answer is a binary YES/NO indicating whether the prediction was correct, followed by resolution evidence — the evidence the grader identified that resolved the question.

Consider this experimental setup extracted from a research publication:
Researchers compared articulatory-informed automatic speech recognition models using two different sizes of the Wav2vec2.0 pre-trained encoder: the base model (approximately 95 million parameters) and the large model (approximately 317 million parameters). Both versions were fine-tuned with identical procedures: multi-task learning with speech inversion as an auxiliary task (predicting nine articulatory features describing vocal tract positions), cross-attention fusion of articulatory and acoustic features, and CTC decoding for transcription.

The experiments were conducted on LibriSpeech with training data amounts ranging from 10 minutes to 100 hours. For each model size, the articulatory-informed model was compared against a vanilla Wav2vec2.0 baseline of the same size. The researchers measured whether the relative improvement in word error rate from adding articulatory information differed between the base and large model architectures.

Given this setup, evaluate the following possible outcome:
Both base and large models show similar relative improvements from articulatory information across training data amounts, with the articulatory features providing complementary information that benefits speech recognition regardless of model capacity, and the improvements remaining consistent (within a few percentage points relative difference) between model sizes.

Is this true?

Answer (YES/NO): NO